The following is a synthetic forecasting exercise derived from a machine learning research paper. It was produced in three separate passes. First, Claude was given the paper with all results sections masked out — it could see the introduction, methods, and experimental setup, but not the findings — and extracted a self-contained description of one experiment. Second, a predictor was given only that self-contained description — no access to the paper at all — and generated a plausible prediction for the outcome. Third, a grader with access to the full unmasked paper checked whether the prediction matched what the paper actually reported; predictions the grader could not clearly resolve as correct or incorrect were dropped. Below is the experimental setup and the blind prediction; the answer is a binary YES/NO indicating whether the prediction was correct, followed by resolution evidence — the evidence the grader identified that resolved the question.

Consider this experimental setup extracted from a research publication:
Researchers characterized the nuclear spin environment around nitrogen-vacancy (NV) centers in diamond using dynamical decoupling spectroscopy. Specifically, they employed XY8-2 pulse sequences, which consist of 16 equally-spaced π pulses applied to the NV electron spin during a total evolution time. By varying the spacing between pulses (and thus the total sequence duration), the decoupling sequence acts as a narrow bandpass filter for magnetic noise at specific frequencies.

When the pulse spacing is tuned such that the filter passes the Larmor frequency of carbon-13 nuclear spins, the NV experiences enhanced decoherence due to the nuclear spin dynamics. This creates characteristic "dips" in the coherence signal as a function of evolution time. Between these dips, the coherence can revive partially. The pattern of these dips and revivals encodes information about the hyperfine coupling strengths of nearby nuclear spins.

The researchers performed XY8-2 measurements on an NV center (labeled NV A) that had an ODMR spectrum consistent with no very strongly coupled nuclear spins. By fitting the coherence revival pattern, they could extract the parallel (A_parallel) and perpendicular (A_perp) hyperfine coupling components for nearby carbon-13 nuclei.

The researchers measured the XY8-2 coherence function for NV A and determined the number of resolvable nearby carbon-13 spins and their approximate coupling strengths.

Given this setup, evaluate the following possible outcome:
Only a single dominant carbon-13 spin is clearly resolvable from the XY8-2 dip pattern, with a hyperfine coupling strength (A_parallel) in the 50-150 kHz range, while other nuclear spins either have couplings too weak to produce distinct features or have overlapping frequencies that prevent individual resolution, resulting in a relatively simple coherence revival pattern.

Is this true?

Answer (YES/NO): NO